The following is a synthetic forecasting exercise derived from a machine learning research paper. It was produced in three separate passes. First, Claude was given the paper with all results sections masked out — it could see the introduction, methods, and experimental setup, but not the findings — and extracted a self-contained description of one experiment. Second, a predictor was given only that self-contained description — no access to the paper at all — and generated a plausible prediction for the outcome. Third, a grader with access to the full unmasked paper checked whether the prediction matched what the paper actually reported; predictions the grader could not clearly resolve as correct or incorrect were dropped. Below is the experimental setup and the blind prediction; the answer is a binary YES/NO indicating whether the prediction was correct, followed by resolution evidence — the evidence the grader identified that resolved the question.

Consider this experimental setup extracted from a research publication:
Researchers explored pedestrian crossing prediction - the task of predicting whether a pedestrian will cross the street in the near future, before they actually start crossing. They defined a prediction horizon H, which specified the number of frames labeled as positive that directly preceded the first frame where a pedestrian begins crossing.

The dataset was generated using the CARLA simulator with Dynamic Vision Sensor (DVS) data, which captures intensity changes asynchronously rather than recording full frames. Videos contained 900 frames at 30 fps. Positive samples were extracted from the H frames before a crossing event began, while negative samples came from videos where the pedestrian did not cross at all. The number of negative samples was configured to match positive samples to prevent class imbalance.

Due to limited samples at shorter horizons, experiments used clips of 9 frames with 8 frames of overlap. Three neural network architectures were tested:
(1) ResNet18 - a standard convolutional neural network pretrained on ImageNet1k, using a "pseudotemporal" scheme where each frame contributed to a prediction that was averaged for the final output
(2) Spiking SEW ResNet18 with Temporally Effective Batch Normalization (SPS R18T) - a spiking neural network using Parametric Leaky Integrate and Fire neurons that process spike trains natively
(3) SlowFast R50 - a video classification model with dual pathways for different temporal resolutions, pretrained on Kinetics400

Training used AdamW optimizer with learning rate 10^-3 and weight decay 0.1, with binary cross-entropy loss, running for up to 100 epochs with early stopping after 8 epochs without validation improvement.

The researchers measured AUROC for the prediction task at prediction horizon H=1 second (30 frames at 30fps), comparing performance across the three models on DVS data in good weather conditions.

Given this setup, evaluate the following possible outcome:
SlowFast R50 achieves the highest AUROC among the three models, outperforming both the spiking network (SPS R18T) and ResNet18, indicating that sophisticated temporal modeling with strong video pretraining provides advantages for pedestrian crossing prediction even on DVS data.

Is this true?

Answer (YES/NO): NO